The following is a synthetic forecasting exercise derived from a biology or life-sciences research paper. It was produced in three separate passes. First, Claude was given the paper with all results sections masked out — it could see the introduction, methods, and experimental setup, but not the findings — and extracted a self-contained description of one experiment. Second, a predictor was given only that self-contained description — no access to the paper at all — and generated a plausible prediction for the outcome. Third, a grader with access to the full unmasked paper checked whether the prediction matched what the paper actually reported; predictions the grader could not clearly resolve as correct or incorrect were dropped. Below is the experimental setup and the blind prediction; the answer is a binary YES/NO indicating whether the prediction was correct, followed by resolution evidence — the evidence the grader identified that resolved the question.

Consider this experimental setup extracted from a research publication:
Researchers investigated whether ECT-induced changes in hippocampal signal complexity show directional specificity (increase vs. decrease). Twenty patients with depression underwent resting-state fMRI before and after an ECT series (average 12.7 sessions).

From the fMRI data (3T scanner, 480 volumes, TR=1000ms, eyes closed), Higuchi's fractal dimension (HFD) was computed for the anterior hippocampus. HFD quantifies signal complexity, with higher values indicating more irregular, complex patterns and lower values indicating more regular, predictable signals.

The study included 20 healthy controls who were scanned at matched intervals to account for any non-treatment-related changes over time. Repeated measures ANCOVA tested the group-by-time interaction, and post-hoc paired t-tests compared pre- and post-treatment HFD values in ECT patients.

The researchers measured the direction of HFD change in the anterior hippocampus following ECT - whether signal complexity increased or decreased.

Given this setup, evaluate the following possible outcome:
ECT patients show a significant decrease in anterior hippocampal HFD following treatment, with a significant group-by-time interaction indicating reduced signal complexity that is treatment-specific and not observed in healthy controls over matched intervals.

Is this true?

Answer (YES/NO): NO